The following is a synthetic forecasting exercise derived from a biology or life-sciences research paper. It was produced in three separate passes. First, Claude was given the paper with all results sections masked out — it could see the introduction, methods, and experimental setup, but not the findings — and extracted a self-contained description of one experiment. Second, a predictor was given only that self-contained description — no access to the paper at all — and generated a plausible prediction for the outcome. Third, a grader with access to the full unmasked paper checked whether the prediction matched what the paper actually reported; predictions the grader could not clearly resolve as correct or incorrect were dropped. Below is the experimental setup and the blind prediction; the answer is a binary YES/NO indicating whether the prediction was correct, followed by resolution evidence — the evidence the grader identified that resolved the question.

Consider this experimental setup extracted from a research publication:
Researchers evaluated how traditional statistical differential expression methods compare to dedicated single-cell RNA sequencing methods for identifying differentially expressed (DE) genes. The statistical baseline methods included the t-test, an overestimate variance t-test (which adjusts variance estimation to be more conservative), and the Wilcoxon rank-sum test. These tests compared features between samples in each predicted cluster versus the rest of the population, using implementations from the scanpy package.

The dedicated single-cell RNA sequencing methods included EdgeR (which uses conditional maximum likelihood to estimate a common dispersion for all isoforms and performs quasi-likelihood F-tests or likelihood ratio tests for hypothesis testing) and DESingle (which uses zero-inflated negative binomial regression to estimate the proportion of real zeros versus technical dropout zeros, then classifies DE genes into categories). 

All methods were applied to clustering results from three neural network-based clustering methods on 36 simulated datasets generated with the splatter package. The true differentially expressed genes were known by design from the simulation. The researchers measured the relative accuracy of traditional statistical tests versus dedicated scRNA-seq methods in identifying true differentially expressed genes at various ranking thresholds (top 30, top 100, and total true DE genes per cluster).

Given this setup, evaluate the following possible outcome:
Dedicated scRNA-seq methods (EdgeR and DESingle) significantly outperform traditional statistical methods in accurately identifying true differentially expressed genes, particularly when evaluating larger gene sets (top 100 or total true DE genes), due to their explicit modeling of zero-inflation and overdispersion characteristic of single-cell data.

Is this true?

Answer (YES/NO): NO